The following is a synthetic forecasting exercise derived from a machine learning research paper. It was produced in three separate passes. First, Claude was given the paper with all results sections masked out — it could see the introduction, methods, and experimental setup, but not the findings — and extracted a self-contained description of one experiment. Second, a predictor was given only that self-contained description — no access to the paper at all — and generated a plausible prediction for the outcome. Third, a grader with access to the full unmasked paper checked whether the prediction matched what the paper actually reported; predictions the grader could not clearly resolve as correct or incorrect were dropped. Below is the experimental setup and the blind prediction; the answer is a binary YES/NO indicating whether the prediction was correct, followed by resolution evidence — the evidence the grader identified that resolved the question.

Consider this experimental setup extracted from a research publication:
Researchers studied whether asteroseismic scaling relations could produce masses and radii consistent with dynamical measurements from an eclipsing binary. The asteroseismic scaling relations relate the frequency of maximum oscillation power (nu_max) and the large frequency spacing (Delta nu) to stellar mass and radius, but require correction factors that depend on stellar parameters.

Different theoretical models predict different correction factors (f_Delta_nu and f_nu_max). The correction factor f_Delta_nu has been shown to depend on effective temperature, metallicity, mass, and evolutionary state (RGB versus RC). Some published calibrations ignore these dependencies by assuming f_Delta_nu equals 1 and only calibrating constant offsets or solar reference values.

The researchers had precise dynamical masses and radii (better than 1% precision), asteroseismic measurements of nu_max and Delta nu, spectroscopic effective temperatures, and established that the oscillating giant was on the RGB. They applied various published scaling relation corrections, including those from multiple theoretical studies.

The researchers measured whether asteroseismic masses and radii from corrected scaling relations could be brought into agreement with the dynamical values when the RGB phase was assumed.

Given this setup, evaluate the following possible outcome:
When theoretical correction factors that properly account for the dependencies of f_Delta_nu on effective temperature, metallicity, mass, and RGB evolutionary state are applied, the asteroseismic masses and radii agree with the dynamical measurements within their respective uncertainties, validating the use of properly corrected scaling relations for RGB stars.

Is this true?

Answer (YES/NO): NO